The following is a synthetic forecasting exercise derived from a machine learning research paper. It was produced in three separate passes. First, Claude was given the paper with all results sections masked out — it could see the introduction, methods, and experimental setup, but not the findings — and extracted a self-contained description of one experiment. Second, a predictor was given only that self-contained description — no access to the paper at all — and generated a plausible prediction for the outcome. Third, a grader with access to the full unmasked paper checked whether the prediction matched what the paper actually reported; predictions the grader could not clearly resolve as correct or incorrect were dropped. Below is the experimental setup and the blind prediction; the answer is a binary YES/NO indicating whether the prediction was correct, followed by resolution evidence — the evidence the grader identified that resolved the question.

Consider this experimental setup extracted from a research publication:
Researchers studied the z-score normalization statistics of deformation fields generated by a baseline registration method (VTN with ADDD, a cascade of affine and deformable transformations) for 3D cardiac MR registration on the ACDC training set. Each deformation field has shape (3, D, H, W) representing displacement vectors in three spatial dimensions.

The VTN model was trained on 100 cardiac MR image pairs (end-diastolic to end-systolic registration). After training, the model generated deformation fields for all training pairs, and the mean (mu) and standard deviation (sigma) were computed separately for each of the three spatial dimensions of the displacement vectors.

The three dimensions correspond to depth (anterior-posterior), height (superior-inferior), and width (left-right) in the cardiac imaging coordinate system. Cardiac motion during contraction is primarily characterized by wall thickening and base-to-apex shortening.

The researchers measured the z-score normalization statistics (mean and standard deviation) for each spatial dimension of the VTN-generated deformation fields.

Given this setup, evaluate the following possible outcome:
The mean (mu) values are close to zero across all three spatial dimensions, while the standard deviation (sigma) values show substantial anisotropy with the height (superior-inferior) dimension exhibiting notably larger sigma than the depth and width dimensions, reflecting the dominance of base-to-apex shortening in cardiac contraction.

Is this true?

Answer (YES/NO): NO